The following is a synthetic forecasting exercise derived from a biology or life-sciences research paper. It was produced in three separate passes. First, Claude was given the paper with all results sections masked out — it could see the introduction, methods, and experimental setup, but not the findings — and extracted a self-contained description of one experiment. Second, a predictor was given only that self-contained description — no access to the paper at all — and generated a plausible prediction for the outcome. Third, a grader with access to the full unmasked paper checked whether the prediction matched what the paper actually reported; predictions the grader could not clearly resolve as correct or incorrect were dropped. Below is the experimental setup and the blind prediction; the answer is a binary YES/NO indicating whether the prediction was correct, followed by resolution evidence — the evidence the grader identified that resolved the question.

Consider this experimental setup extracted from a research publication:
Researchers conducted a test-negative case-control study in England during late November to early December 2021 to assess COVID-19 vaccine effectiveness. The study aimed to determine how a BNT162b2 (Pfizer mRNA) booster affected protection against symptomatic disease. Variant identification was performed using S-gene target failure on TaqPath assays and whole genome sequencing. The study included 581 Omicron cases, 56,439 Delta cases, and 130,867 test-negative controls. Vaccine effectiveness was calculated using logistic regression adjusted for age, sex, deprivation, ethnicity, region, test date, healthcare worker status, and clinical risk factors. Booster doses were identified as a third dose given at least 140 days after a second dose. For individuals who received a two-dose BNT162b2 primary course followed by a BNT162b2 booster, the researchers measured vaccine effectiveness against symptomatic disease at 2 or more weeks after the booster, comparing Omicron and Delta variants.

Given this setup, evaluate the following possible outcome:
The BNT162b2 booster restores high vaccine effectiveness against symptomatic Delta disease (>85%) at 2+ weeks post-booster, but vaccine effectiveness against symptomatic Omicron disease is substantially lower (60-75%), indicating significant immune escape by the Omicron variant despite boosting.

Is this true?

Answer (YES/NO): YES